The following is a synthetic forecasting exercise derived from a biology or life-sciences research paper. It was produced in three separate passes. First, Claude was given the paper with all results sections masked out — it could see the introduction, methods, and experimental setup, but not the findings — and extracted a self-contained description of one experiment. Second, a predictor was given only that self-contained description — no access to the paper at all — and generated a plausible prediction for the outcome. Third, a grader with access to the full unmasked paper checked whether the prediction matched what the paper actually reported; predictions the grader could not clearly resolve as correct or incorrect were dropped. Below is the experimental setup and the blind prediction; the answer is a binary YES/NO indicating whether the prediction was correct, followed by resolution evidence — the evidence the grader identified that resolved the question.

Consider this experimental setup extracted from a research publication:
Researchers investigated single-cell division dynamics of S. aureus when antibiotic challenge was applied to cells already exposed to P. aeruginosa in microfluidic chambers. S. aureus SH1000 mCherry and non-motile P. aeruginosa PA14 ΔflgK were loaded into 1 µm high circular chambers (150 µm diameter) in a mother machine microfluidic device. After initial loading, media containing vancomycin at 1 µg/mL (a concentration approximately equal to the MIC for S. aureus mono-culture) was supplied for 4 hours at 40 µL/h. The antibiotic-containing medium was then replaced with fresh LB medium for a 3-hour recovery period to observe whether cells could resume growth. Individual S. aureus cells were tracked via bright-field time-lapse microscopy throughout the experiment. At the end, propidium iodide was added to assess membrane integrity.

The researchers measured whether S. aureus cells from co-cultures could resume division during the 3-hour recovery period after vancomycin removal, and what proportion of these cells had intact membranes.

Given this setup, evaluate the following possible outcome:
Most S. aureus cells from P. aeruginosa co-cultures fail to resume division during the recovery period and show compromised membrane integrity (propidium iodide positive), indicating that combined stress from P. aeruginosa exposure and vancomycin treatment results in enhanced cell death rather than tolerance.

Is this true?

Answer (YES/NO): NO